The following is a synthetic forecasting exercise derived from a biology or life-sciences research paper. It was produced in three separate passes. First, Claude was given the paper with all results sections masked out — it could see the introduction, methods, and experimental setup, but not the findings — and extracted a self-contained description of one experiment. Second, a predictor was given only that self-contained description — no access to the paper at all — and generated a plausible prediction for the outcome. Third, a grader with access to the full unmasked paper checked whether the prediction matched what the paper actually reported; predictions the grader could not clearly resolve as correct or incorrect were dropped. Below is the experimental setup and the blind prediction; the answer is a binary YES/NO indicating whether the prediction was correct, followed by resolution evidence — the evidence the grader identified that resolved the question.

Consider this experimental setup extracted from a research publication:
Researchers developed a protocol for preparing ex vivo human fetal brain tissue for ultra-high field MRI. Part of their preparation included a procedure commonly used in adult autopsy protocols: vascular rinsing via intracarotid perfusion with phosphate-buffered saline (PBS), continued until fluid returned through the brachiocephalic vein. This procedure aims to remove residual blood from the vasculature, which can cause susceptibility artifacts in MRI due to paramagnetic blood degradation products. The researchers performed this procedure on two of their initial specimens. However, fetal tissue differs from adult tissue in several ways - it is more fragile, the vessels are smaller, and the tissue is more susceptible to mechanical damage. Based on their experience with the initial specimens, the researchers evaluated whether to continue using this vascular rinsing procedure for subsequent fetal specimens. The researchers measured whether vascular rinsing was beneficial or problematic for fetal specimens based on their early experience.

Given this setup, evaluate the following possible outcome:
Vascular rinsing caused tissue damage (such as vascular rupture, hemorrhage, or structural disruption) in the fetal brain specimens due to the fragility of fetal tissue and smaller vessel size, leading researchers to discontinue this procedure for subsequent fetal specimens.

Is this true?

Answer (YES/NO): NO